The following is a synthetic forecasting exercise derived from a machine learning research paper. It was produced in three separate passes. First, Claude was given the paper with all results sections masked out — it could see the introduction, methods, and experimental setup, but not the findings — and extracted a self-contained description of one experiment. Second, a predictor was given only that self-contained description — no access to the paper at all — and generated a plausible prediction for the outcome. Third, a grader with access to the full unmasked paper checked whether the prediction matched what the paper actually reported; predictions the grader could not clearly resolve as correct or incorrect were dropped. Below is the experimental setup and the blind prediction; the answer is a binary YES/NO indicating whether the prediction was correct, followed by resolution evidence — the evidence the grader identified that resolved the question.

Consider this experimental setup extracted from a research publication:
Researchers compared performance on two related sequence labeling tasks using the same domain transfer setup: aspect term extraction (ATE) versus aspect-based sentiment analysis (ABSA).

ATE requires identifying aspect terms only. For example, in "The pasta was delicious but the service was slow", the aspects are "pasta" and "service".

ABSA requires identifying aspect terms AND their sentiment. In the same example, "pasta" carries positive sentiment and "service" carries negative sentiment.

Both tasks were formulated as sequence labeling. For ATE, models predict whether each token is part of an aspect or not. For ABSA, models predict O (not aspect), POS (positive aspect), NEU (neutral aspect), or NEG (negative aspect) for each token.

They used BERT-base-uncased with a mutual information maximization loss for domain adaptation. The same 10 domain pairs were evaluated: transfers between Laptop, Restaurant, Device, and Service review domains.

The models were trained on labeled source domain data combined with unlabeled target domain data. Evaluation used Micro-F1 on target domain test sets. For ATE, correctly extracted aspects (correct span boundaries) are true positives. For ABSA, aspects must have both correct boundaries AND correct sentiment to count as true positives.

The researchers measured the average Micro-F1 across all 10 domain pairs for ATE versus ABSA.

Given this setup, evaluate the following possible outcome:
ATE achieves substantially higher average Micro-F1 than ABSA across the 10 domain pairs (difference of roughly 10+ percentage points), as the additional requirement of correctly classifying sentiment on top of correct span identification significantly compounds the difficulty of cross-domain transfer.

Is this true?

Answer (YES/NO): NO